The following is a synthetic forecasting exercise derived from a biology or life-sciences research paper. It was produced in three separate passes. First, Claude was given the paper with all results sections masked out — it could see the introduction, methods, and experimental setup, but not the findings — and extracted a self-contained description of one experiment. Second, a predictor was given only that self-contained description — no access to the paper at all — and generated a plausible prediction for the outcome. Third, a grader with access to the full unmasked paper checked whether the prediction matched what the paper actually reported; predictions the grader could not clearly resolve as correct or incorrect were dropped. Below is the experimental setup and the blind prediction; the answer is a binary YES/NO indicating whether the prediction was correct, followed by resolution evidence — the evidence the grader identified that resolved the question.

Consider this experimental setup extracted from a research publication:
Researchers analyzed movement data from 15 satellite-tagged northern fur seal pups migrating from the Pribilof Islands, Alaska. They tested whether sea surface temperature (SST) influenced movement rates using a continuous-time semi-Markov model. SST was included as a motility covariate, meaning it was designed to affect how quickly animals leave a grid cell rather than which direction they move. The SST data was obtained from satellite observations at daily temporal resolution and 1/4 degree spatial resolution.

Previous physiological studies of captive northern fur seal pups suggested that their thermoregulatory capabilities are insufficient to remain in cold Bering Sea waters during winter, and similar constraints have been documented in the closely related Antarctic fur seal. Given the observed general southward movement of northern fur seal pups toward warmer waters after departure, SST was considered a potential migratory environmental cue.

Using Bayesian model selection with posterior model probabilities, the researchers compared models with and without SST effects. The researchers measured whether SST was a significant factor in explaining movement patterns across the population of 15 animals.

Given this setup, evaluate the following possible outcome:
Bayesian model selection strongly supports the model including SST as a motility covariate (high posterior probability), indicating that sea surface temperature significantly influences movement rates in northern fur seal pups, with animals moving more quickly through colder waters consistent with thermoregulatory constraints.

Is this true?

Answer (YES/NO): NO